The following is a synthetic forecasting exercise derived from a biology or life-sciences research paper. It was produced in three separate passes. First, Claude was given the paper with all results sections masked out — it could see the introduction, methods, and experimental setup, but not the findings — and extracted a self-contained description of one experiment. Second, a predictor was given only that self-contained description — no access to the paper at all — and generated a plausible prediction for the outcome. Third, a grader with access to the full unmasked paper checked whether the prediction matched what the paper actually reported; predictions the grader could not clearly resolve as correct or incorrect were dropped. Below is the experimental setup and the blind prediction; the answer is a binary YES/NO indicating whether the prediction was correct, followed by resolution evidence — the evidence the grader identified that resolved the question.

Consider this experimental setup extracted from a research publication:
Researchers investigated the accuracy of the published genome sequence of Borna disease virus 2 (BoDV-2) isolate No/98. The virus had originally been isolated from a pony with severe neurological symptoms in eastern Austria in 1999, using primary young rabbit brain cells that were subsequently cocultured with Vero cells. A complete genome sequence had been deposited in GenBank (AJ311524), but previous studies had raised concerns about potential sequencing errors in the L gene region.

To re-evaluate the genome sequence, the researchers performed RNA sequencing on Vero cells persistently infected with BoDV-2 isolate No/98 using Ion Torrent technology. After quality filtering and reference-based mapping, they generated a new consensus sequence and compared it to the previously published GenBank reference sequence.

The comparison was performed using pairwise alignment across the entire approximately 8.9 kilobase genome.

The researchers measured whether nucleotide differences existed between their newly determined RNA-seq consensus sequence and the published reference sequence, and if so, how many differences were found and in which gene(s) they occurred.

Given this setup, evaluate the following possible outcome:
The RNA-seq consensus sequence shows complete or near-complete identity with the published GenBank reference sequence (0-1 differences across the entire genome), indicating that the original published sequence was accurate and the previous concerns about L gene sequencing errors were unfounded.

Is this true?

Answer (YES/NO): NO